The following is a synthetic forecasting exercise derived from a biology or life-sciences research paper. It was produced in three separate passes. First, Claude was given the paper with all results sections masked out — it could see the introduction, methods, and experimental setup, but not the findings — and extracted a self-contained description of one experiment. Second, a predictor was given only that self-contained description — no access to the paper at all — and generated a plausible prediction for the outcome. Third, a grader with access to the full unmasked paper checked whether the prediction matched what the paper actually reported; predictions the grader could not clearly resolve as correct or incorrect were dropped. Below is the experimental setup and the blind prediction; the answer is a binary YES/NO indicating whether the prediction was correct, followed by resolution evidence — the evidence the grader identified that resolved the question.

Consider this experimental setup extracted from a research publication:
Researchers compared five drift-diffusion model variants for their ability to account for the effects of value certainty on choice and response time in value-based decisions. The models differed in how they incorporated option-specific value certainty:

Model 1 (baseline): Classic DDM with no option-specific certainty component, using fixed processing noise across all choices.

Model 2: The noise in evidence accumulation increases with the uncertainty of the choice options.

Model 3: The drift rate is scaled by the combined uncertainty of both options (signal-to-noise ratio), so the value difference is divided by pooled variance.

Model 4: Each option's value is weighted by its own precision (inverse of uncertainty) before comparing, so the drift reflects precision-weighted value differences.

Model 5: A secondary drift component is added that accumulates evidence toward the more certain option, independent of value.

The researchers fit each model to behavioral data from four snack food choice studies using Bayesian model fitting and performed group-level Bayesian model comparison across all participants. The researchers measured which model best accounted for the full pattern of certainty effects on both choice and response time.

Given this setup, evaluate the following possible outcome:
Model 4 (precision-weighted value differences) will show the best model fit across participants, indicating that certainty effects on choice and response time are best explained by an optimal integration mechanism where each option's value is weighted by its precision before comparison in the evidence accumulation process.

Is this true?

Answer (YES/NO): YES